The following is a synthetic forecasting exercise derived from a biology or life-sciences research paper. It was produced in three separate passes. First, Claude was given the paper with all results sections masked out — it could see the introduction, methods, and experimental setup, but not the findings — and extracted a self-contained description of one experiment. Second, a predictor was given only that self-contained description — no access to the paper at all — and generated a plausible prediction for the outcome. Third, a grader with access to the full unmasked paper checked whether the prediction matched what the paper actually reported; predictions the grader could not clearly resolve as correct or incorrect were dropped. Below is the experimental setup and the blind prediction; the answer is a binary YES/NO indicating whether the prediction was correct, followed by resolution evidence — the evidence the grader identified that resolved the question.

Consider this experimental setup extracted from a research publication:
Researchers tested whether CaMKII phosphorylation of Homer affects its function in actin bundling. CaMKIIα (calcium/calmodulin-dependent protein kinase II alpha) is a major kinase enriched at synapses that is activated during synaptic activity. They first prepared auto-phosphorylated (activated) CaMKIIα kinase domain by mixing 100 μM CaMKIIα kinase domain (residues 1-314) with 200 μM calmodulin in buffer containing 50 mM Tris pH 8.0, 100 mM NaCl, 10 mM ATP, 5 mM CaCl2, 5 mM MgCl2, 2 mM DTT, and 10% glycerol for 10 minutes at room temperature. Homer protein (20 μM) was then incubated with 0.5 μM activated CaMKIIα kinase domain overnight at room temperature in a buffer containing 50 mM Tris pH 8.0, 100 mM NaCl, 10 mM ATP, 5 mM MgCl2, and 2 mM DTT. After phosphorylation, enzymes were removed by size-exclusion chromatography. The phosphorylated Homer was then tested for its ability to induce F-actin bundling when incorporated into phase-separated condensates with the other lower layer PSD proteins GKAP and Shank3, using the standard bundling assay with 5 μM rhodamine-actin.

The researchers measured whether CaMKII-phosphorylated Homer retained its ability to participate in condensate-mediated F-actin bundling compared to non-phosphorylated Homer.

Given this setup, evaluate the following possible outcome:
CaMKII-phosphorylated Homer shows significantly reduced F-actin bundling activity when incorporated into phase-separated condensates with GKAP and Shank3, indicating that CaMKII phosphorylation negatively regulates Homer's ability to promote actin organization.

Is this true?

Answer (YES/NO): YES